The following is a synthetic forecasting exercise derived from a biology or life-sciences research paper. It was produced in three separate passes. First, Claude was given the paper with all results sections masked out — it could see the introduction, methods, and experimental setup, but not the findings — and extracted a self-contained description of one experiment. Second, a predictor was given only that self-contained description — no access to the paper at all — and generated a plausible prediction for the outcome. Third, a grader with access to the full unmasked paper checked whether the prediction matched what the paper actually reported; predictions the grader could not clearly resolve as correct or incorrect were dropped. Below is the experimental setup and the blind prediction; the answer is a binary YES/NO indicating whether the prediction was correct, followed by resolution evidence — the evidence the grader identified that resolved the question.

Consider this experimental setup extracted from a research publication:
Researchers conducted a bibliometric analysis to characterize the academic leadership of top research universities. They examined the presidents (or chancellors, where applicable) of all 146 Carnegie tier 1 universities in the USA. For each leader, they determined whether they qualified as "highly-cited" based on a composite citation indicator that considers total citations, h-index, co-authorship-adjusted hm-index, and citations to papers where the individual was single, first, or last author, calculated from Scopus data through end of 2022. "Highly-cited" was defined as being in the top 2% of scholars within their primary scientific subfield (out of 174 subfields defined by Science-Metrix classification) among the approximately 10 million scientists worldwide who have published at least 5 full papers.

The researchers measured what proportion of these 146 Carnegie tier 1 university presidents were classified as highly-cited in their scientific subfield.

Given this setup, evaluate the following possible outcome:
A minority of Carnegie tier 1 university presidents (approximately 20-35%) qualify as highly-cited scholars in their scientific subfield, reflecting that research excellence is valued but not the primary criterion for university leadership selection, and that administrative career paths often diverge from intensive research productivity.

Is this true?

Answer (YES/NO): YES